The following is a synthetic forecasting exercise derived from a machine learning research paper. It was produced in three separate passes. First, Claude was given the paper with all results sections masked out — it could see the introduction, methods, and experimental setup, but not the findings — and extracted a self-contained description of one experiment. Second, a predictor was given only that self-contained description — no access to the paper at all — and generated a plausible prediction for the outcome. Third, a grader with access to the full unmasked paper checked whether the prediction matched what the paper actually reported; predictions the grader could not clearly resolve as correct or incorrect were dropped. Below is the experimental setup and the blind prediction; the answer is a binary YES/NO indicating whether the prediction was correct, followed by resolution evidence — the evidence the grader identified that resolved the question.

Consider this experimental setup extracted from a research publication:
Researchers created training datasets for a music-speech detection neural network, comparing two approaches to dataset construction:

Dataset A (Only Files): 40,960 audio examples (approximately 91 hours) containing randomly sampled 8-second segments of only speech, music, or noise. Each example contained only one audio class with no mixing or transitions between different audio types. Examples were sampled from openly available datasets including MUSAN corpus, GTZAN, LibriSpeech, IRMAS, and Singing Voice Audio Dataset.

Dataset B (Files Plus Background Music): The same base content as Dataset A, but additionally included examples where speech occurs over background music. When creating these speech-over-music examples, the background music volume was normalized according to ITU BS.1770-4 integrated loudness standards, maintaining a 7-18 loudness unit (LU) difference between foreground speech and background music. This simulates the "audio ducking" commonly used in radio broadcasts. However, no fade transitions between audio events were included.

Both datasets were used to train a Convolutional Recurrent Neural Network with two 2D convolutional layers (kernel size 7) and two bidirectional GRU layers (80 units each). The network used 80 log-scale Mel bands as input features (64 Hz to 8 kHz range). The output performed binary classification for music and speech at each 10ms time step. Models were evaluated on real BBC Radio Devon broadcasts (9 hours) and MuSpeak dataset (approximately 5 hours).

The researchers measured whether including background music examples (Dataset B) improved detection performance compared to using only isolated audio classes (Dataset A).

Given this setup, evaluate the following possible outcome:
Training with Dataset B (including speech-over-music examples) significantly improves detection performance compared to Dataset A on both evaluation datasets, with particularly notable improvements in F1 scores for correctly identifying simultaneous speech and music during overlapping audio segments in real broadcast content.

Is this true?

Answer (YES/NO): NO